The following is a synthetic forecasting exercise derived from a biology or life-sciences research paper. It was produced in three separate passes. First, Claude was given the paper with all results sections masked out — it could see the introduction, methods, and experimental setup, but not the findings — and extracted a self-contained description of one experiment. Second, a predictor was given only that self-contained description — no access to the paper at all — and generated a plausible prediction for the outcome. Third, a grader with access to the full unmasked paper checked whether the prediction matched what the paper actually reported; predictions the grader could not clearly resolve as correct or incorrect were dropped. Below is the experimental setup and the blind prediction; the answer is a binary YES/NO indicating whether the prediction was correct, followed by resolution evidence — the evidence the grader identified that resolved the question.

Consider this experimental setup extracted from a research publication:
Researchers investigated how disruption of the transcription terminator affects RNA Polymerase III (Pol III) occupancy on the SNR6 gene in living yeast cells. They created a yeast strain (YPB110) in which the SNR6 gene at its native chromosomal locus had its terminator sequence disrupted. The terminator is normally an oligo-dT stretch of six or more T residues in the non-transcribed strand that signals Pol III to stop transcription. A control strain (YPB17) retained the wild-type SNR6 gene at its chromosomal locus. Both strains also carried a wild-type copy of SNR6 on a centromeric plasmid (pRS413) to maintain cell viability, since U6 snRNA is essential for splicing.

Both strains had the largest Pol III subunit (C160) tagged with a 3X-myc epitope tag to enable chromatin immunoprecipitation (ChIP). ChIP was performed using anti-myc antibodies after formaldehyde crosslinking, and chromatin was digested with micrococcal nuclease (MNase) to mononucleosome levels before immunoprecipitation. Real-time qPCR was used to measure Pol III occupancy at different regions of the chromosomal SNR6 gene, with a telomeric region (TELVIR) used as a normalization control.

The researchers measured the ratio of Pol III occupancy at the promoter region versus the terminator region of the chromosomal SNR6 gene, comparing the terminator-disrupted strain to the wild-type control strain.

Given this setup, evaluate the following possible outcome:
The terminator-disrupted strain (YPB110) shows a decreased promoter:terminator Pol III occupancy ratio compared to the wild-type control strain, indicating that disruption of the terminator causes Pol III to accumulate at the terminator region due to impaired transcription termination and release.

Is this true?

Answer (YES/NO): NO